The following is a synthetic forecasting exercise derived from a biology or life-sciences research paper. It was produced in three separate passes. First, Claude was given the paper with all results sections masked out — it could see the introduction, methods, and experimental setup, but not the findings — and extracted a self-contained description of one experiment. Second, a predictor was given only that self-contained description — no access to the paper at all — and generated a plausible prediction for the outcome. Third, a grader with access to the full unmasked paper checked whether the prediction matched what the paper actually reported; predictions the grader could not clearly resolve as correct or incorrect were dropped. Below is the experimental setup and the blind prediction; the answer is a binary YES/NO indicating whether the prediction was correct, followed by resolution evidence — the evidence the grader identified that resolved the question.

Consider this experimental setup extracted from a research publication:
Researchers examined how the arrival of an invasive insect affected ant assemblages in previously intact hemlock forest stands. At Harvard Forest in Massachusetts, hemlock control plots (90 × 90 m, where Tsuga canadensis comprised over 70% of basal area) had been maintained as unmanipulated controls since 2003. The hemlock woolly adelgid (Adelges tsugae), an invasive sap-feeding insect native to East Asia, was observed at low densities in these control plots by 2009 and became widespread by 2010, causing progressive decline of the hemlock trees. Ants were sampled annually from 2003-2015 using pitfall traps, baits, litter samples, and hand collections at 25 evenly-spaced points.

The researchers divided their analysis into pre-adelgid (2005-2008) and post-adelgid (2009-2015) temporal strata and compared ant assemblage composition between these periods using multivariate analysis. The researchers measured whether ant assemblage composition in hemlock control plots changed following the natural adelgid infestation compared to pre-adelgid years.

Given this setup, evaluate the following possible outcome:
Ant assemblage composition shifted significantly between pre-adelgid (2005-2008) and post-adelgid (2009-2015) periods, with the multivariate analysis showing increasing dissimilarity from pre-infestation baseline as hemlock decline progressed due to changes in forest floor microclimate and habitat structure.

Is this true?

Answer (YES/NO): YES